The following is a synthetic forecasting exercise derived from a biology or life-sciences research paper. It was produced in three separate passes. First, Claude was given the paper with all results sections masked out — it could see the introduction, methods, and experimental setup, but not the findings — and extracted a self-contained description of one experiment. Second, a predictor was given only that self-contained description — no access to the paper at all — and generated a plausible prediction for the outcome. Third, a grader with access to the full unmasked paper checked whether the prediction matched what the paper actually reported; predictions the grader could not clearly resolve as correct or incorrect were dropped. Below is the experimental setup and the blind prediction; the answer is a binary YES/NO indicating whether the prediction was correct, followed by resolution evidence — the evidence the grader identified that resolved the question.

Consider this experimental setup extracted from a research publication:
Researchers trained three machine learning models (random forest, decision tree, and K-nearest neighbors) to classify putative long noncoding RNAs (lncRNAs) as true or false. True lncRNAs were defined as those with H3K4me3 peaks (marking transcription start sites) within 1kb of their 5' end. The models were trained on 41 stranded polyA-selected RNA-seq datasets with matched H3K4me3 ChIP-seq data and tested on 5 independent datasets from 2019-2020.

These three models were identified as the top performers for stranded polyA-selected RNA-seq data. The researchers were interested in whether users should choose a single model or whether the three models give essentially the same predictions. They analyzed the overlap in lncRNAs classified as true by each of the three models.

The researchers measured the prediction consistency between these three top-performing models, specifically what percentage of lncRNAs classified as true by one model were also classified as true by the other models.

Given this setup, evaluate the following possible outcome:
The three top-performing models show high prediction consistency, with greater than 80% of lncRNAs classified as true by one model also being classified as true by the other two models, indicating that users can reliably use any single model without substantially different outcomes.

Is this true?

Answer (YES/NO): YES